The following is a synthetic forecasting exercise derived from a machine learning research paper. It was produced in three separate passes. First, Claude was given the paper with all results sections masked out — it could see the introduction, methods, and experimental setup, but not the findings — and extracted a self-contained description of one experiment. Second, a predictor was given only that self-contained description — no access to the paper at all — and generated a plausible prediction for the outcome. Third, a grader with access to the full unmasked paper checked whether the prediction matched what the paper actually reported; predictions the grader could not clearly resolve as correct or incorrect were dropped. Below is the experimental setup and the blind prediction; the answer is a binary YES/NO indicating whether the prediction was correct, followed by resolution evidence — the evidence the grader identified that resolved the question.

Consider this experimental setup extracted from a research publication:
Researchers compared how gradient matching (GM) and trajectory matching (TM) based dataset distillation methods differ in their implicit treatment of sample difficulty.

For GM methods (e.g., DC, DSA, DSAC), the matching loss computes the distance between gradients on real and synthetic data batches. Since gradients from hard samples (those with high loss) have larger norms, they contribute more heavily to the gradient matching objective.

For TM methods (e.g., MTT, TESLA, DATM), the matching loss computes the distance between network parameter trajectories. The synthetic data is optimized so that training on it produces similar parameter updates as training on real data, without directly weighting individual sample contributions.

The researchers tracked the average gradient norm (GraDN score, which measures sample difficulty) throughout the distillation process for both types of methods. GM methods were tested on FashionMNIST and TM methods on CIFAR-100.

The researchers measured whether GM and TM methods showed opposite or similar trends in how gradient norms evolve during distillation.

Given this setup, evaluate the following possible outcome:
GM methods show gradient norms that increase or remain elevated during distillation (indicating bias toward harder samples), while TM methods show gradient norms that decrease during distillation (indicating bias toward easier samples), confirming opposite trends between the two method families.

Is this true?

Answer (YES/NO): YES